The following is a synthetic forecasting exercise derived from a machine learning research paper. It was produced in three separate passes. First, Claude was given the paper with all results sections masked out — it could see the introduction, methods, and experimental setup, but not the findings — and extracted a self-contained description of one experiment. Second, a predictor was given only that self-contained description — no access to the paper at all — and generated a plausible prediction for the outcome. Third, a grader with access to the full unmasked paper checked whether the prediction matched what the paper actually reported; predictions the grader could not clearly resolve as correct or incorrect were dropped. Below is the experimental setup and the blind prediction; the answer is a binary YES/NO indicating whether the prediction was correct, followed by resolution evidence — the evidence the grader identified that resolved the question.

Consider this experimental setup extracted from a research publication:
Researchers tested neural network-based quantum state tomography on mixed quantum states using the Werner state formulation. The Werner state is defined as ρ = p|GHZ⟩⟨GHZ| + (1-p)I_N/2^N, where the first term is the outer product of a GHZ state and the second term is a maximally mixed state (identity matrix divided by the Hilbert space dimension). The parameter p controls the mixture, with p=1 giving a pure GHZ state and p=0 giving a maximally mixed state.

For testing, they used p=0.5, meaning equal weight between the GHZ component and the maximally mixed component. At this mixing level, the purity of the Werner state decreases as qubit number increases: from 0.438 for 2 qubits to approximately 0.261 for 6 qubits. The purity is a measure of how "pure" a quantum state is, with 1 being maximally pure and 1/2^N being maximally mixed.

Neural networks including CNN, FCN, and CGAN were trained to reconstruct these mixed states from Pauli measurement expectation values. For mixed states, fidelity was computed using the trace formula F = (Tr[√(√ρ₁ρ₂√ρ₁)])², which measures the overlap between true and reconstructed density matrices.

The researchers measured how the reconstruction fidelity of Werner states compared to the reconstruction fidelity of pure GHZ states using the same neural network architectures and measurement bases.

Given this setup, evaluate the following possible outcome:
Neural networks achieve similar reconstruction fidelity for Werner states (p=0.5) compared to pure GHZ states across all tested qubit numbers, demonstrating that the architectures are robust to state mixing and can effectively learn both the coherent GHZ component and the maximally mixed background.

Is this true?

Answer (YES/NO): NO